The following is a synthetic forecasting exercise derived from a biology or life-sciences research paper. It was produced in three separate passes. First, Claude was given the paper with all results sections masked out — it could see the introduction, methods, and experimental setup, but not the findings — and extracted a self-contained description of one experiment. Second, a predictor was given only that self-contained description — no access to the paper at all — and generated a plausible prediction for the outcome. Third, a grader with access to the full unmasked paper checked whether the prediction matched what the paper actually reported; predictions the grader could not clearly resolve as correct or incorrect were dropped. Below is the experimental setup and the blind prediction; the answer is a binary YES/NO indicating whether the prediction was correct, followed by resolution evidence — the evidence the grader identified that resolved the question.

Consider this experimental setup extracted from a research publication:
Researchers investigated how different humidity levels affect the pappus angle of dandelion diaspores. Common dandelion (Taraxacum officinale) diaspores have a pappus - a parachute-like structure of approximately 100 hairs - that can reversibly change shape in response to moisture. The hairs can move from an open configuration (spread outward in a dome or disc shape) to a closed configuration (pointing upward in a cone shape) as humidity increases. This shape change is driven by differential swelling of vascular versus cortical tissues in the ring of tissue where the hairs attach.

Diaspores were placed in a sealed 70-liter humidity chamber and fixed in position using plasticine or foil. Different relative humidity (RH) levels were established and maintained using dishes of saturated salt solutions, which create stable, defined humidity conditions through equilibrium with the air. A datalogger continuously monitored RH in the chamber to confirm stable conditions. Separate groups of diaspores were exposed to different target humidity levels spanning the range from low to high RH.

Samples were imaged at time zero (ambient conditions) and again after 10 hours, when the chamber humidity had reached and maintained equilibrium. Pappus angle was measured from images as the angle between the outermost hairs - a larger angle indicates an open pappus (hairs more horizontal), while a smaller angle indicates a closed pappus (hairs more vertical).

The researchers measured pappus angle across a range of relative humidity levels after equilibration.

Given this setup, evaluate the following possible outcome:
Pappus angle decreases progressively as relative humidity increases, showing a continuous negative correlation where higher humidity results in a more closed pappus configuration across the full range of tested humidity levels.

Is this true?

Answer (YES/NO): NO